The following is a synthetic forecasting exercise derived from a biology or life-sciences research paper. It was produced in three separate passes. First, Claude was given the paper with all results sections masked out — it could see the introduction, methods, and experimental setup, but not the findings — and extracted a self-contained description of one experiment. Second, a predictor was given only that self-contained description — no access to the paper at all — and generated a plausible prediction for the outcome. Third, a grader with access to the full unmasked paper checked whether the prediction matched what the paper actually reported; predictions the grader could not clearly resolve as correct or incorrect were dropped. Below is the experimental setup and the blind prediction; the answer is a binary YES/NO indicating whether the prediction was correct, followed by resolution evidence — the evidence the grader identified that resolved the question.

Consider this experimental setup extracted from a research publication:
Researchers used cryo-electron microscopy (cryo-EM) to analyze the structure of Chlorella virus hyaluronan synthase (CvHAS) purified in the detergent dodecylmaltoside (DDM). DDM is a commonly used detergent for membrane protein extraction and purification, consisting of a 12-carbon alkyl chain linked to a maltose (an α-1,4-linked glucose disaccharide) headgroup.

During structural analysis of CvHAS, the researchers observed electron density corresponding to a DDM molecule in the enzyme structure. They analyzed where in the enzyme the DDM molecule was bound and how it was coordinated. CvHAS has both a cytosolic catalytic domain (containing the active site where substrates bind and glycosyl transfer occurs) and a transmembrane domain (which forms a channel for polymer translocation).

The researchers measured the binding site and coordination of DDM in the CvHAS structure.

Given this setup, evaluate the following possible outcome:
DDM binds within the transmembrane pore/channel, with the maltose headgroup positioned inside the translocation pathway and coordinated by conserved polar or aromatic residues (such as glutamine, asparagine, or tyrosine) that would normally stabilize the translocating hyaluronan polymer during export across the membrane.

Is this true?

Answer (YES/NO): NO